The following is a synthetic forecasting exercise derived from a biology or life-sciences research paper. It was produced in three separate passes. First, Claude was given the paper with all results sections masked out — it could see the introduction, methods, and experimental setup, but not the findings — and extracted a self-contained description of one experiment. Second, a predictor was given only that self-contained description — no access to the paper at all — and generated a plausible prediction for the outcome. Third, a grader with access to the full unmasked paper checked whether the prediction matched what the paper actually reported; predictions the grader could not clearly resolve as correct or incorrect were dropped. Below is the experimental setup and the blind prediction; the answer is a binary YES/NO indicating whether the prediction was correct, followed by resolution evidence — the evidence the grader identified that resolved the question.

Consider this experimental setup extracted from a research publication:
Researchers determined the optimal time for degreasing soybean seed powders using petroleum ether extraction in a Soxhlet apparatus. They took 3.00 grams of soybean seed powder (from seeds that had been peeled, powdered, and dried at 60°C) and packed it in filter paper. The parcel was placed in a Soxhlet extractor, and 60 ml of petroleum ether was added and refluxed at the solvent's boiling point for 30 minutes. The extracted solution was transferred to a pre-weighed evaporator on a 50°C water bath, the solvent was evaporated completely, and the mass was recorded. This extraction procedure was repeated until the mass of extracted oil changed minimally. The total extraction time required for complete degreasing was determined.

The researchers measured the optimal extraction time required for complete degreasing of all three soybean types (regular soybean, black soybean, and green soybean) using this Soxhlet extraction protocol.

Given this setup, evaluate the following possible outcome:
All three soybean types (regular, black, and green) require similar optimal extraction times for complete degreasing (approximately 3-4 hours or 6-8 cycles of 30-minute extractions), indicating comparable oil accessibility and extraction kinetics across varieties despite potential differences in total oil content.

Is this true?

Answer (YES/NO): NO